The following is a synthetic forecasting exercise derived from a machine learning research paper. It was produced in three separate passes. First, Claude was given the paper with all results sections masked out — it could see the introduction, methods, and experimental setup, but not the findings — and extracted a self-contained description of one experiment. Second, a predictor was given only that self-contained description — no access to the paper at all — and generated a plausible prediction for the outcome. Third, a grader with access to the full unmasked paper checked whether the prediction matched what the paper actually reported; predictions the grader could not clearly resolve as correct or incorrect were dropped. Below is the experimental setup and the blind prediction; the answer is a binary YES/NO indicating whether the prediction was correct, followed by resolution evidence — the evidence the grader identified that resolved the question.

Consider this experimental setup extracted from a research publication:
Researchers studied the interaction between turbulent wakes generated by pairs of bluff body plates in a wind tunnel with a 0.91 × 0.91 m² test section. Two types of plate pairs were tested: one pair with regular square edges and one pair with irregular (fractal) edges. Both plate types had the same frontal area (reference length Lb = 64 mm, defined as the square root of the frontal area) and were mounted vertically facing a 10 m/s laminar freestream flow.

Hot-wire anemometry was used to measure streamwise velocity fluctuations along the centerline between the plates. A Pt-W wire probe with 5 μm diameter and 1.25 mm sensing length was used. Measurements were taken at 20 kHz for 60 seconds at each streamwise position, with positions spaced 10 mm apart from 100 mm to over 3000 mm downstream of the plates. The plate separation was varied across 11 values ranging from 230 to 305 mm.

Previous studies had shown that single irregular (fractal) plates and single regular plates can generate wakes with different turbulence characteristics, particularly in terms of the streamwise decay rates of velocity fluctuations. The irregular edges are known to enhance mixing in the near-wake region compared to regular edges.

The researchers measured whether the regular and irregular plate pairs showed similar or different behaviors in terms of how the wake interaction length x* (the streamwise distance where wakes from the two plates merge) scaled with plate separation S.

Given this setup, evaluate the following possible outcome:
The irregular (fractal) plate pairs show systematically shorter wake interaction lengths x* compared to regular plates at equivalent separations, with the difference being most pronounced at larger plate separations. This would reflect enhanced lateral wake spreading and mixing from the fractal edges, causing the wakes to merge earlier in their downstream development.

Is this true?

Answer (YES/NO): NO